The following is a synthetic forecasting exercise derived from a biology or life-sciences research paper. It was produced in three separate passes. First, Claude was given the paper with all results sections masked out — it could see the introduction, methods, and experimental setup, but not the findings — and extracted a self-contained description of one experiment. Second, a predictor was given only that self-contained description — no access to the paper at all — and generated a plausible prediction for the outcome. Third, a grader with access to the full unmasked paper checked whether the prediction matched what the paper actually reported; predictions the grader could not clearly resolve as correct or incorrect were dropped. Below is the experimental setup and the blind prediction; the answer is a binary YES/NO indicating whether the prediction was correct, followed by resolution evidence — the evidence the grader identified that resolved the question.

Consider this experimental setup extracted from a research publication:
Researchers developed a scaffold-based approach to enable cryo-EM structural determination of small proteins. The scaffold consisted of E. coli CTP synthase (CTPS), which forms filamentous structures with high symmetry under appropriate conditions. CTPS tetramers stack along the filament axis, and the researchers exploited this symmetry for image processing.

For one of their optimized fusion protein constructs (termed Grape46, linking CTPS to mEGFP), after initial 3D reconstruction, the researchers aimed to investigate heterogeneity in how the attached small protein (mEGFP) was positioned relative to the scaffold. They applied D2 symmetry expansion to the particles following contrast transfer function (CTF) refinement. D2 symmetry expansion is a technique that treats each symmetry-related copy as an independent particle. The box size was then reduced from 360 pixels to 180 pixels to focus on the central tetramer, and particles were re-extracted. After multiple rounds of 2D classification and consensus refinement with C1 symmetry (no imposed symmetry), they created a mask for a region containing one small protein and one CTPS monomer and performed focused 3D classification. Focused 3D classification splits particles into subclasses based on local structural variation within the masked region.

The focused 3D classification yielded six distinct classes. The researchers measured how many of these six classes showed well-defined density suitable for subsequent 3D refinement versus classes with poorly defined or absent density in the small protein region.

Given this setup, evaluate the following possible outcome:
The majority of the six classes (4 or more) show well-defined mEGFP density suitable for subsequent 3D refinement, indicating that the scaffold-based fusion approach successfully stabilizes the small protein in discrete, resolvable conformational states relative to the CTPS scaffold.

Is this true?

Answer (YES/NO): NO